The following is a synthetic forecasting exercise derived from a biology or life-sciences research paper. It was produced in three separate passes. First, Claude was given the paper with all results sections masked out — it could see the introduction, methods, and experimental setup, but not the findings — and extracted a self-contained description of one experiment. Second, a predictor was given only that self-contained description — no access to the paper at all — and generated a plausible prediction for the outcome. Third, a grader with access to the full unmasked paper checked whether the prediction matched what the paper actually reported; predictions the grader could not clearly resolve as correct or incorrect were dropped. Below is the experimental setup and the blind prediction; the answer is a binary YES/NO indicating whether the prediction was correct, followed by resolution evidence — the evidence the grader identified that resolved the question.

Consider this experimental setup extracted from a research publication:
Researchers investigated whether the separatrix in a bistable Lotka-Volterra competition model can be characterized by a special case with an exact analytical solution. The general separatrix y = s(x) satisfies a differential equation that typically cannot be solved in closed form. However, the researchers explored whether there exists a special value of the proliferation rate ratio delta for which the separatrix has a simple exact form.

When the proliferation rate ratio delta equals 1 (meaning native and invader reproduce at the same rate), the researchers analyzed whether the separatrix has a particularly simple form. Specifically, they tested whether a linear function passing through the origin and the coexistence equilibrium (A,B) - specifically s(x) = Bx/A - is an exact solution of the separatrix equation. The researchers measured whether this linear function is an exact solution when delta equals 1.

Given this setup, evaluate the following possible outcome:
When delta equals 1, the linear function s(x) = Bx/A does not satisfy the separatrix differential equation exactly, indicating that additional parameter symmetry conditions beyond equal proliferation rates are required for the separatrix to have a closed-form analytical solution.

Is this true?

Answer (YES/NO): NO